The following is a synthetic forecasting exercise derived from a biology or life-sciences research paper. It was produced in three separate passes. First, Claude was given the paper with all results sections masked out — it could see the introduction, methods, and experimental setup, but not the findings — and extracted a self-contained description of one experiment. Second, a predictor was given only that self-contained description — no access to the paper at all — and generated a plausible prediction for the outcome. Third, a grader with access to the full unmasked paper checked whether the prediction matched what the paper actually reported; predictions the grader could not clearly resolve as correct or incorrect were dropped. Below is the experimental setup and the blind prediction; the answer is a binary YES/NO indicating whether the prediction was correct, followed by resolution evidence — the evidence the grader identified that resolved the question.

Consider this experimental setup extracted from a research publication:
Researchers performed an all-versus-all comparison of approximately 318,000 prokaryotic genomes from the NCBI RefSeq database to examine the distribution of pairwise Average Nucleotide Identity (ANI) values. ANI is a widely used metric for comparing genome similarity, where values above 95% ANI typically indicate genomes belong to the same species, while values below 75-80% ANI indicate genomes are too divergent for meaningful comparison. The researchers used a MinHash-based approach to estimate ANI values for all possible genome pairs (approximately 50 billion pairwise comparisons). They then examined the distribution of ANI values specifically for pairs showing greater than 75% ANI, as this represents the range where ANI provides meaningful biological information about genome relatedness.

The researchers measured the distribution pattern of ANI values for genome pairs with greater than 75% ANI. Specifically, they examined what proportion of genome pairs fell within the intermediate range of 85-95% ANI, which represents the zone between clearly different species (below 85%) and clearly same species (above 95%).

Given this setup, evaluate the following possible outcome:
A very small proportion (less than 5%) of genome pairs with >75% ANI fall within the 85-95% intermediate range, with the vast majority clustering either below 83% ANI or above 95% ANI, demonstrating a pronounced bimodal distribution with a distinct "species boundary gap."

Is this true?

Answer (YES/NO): YES